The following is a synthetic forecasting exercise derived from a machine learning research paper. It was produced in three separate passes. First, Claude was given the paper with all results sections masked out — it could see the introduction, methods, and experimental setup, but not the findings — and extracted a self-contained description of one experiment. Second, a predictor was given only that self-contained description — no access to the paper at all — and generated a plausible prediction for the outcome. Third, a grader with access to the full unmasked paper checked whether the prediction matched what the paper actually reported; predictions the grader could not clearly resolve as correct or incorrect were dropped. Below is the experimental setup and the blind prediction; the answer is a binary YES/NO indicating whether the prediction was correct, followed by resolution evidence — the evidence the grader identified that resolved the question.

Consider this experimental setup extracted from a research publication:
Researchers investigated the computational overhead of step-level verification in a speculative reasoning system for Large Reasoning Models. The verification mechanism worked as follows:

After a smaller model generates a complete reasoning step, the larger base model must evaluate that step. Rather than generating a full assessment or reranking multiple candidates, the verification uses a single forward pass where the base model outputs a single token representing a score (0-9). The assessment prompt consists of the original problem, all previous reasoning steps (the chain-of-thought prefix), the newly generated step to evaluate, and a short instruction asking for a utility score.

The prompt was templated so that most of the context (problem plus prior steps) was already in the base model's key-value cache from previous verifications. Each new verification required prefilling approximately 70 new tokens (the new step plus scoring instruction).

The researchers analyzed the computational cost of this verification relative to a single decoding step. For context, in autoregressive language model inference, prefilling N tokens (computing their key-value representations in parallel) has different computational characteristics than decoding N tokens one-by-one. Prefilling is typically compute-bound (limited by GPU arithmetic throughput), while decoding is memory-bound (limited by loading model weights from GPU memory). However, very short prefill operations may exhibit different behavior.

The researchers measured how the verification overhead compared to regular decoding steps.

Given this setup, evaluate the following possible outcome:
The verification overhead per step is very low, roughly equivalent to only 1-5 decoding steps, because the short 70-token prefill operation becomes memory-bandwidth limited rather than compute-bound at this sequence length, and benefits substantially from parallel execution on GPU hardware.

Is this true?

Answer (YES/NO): YES